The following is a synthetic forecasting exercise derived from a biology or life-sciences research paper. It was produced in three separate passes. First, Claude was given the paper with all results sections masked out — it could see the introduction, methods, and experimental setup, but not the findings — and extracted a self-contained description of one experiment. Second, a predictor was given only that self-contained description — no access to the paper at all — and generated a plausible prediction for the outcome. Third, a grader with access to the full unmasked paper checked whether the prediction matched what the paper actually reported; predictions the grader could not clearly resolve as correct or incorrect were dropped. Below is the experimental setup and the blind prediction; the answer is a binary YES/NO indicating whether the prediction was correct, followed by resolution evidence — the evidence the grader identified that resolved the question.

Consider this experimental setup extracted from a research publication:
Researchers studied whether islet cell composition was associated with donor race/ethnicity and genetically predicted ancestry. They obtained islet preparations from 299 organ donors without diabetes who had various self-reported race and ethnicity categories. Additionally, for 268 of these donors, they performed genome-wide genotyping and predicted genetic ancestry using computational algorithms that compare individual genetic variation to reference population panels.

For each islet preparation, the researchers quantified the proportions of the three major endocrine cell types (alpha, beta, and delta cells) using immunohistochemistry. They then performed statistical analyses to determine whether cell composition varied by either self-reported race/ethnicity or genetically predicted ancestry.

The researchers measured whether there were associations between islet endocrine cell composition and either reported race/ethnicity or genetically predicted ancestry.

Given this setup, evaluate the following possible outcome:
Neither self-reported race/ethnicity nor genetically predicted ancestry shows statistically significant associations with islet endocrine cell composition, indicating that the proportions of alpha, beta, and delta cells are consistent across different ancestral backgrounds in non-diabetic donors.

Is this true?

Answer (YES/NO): NO